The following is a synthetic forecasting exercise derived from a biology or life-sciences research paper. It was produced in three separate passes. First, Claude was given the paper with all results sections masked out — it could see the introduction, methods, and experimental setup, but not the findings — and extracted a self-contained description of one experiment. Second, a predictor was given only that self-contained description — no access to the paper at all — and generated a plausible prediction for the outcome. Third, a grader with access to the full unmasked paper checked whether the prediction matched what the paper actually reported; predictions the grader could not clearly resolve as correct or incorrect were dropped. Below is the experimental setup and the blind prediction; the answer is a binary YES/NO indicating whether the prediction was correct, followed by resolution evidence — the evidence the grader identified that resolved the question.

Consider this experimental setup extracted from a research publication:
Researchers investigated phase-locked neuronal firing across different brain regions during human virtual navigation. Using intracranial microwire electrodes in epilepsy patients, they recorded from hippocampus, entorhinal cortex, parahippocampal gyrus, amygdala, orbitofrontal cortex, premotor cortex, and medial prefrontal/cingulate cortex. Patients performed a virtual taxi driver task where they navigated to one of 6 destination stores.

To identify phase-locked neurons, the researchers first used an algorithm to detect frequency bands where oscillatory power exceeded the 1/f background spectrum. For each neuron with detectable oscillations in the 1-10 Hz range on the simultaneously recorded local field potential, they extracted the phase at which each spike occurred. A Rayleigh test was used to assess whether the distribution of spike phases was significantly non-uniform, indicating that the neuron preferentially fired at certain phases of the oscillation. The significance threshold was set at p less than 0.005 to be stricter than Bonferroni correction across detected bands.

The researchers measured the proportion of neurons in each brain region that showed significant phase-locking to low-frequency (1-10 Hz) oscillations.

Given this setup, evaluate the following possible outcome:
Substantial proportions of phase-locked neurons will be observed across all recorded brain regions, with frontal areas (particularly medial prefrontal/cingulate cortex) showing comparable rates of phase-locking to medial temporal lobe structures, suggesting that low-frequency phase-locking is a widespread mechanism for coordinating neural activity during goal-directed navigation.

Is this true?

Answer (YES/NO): NO